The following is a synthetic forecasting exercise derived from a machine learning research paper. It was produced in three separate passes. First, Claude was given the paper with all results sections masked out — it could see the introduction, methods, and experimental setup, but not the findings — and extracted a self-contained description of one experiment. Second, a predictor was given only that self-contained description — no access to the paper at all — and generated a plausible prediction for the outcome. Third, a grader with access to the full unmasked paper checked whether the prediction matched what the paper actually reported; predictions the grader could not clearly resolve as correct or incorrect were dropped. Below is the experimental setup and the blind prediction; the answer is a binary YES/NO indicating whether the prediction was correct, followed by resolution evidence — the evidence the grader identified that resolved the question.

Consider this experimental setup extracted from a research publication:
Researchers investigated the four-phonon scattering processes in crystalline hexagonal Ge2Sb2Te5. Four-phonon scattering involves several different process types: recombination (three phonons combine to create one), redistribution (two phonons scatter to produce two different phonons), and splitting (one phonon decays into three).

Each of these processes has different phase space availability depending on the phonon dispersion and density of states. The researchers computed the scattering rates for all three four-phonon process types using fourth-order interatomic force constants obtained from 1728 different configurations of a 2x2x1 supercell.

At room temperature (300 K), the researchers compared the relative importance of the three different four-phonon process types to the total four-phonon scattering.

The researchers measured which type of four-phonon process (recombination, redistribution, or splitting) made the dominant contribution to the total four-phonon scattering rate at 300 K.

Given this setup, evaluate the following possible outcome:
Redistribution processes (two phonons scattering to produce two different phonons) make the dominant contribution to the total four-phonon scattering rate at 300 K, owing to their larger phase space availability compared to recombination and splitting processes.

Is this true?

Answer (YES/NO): YES